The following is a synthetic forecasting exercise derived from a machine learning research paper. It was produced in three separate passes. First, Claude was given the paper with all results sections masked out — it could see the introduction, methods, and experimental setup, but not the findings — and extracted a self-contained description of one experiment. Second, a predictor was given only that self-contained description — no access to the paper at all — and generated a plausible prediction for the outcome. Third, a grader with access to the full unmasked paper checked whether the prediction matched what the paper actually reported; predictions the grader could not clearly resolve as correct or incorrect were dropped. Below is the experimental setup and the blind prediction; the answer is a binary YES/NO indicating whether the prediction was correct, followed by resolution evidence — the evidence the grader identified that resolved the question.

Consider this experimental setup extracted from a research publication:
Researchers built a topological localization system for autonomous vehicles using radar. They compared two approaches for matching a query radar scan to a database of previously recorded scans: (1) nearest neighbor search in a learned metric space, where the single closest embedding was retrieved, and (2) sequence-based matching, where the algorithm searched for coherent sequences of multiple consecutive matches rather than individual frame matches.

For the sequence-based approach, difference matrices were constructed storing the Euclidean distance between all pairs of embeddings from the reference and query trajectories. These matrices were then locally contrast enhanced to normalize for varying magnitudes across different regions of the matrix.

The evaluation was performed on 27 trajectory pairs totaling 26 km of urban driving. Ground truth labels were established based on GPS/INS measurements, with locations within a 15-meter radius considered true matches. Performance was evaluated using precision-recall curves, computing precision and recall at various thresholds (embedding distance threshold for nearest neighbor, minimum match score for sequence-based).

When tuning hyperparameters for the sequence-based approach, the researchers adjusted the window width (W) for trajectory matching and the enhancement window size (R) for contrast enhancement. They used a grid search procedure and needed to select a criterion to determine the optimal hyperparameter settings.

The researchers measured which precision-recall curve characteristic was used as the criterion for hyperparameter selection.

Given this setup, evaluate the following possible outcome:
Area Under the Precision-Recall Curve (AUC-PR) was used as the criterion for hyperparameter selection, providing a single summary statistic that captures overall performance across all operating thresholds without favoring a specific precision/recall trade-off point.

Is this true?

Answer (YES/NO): NO